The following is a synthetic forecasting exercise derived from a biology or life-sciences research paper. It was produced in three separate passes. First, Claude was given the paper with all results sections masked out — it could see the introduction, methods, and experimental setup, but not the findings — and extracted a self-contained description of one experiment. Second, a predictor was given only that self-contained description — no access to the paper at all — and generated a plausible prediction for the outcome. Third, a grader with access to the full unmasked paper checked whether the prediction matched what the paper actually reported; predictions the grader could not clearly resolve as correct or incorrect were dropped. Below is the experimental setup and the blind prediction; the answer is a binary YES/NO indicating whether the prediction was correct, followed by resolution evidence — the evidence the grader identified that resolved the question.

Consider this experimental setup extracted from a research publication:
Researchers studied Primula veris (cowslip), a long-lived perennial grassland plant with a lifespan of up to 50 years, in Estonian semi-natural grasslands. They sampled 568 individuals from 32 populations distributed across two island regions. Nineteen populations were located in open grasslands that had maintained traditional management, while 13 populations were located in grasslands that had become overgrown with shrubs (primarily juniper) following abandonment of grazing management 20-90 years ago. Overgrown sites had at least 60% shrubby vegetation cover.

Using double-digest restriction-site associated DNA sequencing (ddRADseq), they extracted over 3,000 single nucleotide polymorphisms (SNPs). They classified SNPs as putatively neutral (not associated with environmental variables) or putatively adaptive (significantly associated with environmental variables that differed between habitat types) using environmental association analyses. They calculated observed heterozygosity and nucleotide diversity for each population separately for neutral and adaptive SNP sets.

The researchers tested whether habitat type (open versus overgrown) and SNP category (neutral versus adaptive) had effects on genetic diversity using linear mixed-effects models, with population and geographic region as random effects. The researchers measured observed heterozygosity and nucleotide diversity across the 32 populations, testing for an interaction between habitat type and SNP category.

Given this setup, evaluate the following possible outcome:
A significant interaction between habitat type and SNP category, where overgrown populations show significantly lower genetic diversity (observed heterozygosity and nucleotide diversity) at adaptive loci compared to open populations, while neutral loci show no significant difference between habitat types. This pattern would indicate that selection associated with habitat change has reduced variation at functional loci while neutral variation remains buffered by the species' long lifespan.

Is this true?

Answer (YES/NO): NO